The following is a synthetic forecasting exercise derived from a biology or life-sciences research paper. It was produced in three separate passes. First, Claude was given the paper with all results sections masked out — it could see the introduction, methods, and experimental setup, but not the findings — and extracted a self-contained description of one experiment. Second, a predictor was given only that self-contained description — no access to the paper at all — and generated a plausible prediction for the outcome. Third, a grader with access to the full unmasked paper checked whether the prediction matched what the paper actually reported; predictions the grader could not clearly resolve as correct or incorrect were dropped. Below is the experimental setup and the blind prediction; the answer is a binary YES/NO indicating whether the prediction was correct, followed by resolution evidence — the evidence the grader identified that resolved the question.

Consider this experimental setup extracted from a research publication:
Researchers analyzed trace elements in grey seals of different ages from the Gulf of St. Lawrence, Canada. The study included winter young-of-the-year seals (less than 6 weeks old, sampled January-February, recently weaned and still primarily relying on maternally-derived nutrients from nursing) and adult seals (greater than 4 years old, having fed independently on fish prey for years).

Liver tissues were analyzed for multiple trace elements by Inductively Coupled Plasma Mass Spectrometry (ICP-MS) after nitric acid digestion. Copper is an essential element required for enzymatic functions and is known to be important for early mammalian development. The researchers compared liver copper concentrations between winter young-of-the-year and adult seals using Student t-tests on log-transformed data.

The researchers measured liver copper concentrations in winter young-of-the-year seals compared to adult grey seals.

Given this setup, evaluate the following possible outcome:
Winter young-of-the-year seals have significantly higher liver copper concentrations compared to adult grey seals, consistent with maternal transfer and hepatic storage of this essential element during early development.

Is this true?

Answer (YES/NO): NO